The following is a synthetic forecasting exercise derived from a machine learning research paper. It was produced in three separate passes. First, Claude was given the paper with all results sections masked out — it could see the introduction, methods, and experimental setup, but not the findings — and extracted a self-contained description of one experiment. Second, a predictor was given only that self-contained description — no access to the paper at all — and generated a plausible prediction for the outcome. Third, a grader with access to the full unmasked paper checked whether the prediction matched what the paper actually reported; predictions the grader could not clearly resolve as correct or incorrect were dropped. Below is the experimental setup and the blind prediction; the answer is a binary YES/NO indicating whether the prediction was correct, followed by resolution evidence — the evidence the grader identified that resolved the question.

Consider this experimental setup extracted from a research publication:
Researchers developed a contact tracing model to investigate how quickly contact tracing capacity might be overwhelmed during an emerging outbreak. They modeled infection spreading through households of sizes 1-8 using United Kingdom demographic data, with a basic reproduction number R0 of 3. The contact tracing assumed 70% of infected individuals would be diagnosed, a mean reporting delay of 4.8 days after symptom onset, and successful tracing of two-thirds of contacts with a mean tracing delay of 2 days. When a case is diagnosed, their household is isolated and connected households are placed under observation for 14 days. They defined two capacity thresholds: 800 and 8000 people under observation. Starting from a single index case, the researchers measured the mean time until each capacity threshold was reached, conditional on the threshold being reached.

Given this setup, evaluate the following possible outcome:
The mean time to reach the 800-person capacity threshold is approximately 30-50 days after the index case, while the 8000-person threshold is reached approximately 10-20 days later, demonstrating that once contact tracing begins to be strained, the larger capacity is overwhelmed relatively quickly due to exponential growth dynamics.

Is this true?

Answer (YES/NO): NO